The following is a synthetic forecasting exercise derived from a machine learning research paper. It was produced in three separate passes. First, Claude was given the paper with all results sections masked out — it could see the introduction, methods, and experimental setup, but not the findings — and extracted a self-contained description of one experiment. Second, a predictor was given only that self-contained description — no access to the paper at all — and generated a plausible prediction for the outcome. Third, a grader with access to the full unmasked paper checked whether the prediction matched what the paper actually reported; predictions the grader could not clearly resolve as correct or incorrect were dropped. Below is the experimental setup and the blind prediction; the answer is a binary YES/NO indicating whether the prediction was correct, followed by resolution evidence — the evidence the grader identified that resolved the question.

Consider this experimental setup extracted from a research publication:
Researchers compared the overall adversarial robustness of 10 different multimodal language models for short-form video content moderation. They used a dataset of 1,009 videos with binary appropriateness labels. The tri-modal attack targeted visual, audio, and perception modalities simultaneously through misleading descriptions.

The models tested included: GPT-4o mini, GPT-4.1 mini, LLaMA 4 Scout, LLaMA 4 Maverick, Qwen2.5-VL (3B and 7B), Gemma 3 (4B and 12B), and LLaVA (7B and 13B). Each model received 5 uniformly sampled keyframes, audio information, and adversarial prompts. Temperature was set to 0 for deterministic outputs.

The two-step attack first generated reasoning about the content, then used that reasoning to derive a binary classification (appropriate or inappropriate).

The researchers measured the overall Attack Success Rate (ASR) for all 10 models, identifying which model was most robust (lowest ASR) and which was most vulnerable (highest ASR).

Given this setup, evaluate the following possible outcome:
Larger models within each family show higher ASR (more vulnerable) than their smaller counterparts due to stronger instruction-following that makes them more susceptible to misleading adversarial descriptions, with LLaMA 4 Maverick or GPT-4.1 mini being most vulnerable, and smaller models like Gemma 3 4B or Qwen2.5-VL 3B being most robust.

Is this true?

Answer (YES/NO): NO